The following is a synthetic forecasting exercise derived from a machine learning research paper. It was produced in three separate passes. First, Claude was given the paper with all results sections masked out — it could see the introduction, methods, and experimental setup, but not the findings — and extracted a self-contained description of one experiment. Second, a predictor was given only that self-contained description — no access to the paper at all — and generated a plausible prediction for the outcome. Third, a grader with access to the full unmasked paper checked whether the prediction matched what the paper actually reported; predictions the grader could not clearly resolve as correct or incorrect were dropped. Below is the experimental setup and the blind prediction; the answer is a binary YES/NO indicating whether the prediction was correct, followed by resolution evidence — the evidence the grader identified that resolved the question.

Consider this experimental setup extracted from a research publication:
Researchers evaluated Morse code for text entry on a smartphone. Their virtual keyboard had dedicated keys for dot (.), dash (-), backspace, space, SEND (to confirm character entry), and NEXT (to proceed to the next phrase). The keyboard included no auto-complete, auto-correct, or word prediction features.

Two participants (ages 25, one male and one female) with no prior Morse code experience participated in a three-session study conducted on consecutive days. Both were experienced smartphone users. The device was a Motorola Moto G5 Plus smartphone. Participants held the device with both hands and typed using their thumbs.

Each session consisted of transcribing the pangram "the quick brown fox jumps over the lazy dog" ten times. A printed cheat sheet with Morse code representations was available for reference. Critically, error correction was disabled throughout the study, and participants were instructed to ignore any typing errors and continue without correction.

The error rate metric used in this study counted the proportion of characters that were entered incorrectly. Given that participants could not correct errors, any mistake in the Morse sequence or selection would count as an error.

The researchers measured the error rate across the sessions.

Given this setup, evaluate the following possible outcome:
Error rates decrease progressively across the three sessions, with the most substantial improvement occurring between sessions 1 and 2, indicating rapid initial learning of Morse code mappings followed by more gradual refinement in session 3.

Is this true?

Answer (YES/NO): NO